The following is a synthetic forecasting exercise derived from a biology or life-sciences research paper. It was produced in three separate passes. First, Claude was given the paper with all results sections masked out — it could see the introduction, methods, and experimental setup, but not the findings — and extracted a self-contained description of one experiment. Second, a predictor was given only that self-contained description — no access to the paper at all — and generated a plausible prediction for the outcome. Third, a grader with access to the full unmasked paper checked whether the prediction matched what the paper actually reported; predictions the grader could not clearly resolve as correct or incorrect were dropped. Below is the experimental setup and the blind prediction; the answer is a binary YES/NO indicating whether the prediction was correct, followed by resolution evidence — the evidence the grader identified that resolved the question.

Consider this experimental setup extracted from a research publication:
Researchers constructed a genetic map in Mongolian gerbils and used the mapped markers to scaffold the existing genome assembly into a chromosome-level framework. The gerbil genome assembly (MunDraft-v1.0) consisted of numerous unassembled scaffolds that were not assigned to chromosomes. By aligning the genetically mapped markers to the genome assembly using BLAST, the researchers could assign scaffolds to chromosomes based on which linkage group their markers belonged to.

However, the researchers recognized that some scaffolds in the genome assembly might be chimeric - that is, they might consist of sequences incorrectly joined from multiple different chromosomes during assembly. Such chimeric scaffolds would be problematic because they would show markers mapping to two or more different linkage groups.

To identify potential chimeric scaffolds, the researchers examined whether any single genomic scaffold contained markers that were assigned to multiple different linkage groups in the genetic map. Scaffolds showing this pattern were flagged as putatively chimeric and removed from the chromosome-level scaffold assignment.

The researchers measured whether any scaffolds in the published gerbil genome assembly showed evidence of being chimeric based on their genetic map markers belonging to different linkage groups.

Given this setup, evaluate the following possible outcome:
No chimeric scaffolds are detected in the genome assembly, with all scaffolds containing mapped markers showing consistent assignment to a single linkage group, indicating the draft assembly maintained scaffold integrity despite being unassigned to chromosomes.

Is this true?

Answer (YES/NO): NO